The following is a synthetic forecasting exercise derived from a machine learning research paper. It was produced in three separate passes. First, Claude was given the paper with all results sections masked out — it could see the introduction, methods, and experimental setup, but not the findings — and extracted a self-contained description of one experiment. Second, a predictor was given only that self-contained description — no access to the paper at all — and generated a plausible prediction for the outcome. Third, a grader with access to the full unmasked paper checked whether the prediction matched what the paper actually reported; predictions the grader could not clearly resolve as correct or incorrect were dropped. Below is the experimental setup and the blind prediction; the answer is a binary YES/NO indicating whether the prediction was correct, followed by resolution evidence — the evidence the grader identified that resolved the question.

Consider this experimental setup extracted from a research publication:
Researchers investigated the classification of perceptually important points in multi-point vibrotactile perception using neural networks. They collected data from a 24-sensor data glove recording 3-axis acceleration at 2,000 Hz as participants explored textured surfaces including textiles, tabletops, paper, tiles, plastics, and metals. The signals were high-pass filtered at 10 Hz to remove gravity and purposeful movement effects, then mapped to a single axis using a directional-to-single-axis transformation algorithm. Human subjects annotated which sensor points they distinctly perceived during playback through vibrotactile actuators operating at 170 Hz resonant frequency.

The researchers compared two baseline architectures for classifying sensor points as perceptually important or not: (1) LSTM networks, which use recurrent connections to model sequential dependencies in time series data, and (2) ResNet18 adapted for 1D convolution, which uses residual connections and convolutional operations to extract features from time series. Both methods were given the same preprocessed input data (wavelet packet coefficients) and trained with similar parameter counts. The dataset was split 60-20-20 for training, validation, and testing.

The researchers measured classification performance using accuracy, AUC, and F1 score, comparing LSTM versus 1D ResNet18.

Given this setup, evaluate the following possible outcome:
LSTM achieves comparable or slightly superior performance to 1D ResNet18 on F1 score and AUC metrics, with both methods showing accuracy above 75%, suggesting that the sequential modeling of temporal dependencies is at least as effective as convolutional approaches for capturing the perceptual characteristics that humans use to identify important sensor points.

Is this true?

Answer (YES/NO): YES